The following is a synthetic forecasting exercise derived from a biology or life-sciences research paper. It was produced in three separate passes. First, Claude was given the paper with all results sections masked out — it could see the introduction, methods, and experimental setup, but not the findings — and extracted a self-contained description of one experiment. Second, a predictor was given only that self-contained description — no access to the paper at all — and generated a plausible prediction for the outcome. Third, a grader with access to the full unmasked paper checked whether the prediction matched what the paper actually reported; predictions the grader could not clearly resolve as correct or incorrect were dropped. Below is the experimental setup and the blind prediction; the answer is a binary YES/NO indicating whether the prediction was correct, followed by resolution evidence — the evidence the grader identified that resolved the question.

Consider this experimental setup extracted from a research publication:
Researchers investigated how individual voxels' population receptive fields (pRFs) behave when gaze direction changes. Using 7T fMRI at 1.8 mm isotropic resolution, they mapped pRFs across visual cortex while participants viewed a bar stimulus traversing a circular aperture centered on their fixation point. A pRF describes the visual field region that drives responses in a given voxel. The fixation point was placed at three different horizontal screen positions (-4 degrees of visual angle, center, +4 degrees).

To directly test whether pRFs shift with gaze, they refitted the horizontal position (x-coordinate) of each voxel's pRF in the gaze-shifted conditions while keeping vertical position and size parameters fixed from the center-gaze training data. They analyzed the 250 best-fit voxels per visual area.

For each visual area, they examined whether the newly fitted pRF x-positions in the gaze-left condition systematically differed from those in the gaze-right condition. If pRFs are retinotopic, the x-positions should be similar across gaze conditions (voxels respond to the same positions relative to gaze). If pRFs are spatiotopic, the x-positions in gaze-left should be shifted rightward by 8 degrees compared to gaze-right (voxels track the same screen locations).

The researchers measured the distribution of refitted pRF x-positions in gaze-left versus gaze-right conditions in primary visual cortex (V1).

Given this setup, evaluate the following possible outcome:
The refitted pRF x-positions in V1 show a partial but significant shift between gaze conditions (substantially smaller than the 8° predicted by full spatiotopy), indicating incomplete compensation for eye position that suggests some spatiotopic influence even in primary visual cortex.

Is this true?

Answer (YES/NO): NO